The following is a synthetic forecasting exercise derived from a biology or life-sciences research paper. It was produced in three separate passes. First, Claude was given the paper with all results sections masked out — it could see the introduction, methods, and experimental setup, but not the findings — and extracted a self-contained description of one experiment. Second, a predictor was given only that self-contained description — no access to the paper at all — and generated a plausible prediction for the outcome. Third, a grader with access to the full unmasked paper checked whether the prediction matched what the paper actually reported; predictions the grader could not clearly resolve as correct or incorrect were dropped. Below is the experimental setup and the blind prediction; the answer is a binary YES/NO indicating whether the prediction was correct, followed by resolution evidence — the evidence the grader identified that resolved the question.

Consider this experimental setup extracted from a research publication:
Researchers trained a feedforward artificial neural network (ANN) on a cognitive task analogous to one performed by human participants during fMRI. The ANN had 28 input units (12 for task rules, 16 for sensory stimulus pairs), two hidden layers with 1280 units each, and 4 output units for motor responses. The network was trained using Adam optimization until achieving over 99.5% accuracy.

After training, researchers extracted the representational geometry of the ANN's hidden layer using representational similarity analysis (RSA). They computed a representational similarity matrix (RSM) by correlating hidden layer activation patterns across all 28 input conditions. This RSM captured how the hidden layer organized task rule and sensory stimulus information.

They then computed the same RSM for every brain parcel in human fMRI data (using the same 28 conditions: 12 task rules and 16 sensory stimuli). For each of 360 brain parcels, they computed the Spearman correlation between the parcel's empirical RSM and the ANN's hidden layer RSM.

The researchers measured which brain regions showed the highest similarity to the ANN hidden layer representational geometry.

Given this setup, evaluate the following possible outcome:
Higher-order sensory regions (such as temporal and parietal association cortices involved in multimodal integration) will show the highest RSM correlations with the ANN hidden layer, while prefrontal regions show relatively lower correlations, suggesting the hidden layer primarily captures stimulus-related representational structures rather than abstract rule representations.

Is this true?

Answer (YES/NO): NO